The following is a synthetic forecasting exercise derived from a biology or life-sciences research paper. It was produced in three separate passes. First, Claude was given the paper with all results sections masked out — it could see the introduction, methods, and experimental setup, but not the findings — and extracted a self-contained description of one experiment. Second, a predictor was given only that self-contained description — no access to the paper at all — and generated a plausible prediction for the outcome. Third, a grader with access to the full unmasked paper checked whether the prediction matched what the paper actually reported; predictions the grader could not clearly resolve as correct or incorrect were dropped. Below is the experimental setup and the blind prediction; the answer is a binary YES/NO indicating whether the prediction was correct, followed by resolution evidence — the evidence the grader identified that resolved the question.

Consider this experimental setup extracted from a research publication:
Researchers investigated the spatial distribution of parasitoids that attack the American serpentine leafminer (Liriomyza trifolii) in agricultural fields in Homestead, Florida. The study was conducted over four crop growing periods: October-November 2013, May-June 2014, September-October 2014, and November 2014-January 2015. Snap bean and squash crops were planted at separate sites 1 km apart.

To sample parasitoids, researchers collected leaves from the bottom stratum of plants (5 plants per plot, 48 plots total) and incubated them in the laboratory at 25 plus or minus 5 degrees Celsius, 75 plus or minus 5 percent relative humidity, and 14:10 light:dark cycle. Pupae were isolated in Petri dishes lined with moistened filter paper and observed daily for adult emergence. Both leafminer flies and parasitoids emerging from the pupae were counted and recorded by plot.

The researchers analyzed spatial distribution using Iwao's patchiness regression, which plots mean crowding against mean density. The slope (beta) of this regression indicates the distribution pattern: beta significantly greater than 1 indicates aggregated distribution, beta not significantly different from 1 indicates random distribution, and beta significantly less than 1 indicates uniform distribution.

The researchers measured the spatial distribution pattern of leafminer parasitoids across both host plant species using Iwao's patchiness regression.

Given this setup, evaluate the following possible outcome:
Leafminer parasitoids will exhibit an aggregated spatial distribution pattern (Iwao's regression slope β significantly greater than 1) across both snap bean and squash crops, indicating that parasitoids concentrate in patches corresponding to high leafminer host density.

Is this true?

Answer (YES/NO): NO